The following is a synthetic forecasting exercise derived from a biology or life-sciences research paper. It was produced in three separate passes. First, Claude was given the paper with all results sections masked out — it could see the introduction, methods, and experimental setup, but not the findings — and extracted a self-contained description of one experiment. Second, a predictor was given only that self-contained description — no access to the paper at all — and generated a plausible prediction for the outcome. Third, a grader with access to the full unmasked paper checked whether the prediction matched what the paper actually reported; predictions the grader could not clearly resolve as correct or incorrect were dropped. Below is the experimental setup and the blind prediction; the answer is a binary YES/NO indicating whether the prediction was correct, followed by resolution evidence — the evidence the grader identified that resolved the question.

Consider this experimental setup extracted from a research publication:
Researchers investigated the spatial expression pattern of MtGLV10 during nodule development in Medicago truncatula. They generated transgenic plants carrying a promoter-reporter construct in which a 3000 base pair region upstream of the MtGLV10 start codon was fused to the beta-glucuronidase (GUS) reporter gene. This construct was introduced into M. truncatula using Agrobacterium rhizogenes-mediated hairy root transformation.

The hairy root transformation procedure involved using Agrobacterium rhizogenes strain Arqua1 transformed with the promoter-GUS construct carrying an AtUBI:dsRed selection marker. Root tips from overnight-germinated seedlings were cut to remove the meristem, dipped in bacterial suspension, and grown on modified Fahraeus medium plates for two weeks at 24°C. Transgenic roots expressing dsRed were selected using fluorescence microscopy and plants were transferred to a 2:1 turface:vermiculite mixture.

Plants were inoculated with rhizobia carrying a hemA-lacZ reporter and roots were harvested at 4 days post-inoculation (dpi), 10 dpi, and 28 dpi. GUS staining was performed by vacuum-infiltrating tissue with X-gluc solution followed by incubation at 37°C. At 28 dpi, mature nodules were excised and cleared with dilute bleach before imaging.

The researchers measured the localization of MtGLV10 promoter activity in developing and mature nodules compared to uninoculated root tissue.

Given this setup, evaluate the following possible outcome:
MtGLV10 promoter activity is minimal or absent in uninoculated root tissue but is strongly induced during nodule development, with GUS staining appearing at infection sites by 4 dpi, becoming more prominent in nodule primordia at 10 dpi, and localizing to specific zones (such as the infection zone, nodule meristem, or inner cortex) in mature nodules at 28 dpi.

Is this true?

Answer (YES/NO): NO